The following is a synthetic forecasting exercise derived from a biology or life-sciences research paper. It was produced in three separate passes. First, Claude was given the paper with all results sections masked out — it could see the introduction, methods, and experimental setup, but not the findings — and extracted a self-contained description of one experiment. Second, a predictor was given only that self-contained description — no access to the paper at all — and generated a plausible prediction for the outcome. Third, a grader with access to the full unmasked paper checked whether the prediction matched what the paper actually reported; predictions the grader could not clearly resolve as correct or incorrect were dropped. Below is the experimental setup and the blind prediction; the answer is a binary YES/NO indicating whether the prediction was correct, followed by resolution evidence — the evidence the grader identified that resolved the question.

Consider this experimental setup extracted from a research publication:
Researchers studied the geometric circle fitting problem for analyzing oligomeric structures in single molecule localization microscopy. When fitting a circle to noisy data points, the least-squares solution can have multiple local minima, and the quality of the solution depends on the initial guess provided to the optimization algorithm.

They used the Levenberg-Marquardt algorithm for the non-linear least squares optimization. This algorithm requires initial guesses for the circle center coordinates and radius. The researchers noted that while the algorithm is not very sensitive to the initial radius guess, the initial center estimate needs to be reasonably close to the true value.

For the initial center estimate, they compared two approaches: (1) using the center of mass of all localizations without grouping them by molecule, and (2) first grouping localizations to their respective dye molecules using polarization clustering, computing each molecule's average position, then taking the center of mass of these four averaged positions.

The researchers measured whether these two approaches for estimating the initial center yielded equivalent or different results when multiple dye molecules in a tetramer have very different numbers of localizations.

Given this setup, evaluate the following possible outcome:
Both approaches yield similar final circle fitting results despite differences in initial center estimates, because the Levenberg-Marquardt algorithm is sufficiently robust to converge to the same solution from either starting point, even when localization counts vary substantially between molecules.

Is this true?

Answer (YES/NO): NO